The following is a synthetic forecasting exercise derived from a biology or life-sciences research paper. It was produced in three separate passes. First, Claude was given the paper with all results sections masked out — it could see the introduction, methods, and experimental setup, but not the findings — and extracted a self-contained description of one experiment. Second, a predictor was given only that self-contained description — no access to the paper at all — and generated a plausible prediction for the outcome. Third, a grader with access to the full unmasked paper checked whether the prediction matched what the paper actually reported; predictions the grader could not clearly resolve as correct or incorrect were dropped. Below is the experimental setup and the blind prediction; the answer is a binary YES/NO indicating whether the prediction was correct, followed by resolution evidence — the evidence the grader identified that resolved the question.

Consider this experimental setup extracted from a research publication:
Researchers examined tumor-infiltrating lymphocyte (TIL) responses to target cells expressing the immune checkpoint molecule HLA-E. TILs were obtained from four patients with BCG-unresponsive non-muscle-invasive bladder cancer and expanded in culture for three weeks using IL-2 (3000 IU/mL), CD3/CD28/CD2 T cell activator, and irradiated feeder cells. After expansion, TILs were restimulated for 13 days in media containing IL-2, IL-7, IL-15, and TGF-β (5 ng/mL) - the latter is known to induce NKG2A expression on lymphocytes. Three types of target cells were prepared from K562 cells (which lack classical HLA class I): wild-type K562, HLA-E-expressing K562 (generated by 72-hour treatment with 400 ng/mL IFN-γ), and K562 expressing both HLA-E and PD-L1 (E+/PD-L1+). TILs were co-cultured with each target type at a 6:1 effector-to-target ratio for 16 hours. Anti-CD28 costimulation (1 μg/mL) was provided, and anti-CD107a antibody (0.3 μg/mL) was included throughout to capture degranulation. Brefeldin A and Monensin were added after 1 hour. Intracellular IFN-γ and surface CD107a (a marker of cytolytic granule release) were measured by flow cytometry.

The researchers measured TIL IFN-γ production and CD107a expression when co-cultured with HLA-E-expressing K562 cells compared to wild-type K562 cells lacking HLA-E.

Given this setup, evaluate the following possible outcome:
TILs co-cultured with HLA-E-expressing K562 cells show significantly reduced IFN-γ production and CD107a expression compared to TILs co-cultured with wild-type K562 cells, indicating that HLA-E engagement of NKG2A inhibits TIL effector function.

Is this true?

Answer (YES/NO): YES